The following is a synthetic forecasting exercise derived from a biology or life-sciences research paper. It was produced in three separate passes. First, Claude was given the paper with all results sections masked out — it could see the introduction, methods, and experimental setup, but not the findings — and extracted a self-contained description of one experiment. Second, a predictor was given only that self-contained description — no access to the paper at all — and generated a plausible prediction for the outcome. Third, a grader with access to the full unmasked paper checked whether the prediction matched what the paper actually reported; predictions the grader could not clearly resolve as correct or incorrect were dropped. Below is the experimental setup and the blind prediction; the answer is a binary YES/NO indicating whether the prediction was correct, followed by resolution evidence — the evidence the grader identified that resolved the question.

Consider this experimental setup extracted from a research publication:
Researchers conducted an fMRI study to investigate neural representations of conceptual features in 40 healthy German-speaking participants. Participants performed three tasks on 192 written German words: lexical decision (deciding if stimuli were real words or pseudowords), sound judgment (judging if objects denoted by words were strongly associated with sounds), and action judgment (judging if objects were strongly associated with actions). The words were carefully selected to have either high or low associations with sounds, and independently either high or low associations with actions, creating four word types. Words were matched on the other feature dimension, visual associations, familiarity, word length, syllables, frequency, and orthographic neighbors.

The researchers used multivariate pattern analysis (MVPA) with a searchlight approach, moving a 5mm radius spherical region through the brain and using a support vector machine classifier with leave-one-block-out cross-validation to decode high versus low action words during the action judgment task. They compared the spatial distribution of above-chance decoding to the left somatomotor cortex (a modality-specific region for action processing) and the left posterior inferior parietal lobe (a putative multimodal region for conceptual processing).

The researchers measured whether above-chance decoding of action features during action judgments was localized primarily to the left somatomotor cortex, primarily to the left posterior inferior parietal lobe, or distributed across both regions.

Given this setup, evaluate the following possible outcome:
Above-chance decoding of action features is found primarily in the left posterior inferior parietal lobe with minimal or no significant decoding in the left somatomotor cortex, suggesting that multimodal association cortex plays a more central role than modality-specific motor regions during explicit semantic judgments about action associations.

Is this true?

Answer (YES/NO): NO